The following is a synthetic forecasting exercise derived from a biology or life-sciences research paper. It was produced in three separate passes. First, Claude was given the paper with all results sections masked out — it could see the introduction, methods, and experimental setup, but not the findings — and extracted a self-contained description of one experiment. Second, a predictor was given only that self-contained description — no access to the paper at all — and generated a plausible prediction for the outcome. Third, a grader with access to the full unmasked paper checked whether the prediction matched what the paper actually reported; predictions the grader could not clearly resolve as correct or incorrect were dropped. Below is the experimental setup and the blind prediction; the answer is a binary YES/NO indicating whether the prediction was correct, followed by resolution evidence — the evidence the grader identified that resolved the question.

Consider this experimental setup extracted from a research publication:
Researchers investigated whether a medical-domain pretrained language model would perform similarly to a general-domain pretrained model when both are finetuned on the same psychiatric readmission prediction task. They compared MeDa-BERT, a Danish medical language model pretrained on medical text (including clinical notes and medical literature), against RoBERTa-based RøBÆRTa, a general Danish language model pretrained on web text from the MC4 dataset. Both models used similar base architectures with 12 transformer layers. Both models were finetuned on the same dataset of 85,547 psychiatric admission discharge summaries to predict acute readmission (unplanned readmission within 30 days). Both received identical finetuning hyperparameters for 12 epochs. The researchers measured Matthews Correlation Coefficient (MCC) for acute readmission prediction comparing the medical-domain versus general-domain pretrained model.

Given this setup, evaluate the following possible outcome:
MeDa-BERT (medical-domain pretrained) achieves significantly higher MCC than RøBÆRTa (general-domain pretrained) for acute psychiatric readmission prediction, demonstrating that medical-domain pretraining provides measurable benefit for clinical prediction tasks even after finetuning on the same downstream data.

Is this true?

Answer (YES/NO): YES